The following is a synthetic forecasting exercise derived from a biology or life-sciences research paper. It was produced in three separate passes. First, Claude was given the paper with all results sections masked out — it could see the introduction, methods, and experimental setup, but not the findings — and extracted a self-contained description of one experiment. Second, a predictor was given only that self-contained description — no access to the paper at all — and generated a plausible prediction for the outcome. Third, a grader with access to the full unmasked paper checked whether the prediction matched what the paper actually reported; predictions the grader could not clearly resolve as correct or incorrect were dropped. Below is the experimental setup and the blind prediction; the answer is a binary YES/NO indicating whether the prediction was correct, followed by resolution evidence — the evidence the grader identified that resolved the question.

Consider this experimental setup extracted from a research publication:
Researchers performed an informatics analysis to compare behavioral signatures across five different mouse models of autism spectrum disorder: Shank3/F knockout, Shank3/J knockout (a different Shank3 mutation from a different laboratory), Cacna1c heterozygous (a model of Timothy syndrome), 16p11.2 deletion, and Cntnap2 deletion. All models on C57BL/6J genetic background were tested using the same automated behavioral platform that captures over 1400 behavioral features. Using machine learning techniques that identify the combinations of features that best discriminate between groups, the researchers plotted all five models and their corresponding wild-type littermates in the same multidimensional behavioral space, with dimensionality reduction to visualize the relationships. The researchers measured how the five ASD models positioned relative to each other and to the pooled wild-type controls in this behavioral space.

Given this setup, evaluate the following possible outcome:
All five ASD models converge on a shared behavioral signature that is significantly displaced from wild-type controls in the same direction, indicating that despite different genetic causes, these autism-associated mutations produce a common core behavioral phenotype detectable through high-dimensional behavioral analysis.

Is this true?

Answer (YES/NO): NO